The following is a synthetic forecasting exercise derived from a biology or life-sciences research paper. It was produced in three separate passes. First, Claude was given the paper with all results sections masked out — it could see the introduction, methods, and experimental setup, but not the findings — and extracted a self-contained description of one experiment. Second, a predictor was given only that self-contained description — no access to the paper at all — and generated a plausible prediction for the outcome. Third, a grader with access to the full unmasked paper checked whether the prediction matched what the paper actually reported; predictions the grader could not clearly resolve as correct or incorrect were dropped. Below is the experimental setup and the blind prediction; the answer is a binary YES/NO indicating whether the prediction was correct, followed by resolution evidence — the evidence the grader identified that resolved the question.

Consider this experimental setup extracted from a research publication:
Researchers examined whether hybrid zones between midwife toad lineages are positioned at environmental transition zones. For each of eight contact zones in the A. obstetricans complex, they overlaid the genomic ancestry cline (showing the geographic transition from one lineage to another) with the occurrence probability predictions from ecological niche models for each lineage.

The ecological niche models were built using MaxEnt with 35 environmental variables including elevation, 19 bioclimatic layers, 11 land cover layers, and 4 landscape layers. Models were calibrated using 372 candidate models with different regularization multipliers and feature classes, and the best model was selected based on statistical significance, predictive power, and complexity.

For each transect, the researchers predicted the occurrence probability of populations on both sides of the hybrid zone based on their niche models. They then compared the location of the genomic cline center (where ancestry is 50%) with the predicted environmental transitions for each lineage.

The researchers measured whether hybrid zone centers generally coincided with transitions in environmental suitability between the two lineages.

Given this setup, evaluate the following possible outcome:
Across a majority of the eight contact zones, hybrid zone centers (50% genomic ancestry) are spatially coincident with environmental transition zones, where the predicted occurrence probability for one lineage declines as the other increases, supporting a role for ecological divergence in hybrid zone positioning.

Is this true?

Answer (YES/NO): NO